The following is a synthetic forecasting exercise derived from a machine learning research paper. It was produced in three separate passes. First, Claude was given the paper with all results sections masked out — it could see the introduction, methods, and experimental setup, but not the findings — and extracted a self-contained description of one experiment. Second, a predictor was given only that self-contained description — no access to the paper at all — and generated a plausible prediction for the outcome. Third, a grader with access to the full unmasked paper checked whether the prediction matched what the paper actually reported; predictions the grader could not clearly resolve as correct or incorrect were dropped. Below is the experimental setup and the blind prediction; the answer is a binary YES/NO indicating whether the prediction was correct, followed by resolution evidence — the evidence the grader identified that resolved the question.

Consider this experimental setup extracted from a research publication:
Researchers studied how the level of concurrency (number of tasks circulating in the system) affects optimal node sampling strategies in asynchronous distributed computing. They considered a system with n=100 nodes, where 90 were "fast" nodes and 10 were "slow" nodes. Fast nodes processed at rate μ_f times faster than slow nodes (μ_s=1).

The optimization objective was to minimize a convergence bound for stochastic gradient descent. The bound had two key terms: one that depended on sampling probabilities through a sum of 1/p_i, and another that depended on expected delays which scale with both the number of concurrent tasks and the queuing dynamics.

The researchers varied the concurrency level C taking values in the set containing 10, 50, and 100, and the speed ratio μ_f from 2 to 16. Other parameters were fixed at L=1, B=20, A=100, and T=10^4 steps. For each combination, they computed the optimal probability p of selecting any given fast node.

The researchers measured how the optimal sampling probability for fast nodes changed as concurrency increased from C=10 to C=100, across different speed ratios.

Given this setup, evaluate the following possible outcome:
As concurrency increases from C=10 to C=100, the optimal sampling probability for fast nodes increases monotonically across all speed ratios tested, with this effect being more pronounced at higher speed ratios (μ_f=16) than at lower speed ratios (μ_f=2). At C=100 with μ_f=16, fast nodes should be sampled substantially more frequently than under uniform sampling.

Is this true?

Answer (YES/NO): NO